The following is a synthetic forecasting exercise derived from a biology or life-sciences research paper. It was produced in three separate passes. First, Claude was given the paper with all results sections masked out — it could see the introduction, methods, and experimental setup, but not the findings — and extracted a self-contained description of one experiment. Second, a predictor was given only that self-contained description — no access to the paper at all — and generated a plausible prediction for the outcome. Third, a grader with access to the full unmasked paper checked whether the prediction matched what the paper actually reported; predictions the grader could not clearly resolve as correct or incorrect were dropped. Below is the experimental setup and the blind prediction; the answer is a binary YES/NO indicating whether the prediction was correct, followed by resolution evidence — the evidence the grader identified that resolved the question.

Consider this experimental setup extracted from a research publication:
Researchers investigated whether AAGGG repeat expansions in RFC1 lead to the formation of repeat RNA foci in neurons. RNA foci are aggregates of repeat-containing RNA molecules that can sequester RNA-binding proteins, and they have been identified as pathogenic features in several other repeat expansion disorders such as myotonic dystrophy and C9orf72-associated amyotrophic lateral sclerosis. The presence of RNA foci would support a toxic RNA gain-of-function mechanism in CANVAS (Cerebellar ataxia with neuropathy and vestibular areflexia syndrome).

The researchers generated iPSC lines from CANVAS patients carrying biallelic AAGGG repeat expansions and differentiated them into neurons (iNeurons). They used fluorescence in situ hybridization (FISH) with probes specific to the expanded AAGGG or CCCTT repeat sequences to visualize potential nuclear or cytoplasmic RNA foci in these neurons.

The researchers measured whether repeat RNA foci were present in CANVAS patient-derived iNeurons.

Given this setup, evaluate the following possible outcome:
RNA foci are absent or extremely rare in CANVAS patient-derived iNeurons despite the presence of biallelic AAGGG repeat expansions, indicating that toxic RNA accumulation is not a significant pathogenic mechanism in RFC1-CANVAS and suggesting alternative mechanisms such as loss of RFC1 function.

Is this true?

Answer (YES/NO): NO